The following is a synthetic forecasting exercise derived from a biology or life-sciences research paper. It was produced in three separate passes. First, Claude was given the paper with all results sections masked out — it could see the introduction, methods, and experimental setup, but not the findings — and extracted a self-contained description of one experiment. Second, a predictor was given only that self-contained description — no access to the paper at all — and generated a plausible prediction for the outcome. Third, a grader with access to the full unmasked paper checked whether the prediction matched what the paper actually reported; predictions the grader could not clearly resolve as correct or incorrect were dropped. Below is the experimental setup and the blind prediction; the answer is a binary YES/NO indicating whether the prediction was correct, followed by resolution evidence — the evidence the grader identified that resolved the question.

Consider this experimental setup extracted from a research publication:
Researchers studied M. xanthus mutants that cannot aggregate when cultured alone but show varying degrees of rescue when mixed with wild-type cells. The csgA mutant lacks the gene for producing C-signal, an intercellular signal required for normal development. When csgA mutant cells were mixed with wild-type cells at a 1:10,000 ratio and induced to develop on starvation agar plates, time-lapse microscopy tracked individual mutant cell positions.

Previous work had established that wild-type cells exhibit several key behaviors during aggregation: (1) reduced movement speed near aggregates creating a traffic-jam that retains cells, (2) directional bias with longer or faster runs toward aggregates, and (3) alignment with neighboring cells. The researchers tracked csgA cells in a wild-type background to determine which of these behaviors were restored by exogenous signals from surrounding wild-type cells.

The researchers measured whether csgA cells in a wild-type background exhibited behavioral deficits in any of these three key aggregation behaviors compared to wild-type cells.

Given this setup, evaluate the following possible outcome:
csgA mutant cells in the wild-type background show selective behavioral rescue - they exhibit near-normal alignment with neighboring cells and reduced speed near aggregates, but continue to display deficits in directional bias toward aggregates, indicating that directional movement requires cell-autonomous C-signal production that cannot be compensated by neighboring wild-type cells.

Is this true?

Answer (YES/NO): NO